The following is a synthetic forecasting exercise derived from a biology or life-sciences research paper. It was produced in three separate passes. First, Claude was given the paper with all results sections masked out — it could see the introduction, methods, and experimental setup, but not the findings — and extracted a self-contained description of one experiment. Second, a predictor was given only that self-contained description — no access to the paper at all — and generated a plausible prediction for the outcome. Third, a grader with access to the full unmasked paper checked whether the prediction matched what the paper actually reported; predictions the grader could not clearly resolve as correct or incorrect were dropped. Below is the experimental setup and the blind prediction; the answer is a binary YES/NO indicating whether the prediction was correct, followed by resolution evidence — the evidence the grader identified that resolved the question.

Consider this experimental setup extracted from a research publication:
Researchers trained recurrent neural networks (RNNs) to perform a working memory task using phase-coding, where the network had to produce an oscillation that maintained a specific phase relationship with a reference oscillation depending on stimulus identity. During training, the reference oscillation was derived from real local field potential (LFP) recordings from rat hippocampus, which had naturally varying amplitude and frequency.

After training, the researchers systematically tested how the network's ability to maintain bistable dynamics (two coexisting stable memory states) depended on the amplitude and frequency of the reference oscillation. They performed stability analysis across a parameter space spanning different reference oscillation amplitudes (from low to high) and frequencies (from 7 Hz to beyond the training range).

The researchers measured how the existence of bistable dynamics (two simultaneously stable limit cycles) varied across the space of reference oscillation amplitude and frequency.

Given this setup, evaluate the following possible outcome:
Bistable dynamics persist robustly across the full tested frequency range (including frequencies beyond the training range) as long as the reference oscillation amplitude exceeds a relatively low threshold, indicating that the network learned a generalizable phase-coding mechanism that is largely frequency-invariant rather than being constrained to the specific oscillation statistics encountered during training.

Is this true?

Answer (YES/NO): NO